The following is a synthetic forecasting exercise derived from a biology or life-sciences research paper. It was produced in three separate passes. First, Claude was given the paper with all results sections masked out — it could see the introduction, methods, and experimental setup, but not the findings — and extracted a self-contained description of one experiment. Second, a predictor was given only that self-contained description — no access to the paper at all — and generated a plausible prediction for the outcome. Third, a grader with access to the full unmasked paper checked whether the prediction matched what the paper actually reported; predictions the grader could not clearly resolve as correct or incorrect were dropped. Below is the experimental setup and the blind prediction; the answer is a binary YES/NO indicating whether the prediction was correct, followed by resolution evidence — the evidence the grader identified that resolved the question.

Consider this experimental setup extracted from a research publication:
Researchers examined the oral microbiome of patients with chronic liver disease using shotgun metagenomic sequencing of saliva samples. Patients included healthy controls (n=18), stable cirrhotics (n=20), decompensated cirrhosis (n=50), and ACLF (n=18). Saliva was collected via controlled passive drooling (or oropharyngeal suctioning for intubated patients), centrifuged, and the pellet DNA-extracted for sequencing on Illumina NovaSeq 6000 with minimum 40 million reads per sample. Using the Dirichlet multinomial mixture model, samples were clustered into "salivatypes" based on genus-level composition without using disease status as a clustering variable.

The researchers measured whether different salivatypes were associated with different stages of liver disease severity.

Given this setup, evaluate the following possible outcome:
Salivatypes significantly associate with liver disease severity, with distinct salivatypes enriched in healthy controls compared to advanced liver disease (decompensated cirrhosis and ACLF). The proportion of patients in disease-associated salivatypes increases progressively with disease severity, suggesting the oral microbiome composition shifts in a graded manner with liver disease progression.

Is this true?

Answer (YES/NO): YES